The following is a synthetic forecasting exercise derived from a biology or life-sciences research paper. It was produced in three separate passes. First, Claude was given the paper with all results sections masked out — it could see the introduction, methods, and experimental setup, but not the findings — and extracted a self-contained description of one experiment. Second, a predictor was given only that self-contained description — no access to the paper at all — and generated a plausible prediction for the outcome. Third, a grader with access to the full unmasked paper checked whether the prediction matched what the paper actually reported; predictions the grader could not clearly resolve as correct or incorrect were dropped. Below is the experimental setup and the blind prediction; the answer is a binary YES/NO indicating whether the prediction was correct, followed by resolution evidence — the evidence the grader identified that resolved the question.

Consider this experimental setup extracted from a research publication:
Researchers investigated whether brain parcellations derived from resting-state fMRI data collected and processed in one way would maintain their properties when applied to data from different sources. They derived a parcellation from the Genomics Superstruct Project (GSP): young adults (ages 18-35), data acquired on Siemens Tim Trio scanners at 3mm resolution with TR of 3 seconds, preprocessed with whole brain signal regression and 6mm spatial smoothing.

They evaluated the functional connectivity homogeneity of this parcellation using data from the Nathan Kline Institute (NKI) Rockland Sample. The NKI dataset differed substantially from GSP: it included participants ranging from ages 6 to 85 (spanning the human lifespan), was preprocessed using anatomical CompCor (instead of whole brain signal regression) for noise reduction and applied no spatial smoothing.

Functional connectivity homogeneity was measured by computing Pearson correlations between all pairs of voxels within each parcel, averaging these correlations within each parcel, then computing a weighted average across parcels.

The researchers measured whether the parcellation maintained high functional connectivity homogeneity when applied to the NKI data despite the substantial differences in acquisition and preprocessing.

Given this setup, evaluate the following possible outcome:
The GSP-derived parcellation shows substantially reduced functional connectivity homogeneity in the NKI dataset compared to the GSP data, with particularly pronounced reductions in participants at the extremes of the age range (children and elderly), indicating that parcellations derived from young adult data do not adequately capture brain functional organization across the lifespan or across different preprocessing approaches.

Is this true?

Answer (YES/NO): NO